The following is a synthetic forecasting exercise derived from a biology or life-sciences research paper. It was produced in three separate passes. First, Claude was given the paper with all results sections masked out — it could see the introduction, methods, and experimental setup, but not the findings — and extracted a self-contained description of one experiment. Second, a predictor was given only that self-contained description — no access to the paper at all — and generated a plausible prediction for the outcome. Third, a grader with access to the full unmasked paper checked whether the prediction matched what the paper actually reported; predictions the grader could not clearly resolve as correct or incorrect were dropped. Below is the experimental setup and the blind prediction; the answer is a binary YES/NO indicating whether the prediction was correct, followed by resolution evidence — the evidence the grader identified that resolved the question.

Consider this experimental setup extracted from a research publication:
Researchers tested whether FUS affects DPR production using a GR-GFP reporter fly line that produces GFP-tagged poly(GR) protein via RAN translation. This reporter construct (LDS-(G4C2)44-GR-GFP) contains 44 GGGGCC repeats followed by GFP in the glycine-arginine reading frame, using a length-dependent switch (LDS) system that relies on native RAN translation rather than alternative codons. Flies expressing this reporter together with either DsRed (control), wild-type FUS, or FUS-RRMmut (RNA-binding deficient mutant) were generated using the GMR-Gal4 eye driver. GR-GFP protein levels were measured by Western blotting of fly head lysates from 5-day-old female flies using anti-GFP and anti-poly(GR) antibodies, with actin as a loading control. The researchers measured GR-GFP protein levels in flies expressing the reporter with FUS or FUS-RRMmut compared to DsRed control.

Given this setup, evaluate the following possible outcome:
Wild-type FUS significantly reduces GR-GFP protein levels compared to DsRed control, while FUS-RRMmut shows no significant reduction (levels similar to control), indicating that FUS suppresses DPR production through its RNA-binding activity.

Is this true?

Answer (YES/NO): YES